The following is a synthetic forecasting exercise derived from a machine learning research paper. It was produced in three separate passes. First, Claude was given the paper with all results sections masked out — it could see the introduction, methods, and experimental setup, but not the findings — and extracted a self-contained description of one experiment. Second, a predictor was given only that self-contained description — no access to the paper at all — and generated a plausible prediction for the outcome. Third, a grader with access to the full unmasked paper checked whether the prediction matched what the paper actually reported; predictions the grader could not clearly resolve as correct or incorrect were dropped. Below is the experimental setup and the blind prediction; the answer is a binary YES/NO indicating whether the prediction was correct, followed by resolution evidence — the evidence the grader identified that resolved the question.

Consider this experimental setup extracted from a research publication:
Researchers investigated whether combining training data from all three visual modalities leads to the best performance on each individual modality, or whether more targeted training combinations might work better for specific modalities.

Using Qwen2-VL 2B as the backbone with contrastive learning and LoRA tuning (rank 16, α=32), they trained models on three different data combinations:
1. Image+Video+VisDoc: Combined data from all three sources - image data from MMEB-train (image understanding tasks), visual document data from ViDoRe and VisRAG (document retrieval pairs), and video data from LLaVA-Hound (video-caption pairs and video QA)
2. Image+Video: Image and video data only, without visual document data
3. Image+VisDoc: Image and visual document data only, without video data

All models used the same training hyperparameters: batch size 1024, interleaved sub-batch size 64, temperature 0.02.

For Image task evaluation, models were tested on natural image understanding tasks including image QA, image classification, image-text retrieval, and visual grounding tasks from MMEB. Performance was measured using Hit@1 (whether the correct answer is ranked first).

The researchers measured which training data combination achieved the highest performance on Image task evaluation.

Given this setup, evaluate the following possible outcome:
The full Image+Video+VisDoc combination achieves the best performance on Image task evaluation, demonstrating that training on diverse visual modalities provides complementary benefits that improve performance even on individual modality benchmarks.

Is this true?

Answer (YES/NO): NO